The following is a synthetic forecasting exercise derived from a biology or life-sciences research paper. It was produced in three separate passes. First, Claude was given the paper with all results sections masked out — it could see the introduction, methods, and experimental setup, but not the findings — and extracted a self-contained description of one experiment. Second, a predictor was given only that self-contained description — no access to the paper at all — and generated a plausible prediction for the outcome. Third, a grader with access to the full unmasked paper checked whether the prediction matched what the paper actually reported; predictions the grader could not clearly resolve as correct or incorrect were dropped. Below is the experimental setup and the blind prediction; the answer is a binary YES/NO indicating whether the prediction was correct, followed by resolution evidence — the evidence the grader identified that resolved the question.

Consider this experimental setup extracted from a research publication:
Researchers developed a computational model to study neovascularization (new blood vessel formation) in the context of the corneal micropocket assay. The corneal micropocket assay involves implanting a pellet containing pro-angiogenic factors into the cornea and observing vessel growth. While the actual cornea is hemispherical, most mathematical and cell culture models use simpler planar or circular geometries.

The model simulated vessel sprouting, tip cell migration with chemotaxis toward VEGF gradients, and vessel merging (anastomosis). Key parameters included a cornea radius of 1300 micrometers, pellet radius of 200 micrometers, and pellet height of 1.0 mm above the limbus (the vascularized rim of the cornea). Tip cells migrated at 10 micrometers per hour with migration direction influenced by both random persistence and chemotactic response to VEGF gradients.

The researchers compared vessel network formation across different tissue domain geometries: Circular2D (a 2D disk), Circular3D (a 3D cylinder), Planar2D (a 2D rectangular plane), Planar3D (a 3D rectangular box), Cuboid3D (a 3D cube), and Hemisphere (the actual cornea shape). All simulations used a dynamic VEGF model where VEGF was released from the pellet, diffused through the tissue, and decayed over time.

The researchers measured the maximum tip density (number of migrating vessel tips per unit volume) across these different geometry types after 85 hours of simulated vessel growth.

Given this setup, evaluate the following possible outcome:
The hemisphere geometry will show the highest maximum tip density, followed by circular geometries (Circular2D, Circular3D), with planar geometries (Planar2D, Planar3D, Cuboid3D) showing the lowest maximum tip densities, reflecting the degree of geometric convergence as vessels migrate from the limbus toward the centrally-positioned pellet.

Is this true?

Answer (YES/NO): NO